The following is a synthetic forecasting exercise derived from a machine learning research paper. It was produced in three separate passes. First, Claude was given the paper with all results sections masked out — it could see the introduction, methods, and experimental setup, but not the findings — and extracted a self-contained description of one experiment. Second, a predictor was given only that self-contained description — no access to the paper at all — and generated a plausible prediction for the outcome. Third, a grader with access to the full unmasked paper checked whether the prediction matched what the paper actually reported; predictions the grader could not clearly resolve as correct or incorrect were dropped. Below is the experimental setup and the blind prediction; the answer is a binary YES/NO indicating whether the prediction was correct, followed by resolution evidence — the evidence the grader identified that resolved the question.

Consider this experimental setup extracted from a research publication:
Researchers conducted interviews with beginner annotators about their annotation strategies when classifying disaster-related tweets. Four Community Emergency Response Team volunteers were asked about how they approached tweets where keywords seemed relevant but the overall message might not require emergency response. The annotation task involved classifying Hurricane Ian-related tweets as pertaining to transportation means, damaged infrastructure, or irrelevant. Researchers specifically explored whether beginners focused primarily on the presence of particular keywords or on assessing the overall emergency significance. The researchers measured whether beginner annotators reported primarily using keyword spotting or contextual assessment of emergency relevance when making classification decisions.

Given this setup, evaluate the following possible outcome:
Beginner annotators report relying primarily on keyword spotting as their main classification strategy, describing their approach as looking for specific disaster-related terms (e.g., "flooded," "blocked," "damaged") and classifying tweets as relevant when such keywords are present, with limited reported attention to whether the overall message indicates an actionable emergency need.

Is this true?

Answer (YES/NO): YES